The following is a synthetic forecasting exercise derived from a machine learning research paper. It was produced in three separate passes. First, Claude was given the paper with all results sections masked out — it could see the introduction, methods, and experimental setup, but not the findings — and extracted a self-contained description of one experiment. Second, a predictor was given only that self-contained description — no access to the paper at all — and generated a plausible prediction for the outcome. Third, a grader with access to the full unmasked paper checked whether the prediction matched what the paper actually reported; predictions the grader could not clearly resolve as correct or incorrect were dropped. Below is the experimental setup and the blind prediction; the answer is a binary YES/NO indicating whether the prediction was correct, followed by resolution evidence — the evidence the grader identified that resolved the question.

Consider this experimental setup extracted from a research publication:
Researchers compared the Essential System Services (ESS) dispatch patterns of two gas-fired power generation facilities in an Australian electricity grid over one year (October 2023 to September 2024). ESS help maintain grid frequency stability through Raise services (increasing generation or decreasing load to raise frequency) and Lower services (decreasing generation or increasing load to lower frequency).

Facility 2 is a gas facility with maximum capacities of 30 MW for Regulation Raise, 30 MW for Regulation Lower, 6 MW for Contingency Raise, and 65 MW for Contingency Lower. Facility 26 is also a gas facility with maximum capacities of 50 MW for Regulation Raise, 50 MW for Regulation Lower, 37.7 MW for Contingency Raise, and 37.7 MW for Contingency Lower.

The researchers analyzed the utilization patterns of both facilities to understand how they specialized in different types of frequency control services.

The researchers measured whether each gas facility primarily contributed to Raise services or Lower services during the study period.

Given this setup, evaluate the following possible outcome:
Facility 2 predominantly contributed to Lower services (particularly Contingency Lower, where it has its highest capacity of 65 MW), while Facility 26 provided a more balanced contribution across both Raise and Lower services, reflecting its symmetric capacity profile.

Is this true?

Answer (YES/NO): NO